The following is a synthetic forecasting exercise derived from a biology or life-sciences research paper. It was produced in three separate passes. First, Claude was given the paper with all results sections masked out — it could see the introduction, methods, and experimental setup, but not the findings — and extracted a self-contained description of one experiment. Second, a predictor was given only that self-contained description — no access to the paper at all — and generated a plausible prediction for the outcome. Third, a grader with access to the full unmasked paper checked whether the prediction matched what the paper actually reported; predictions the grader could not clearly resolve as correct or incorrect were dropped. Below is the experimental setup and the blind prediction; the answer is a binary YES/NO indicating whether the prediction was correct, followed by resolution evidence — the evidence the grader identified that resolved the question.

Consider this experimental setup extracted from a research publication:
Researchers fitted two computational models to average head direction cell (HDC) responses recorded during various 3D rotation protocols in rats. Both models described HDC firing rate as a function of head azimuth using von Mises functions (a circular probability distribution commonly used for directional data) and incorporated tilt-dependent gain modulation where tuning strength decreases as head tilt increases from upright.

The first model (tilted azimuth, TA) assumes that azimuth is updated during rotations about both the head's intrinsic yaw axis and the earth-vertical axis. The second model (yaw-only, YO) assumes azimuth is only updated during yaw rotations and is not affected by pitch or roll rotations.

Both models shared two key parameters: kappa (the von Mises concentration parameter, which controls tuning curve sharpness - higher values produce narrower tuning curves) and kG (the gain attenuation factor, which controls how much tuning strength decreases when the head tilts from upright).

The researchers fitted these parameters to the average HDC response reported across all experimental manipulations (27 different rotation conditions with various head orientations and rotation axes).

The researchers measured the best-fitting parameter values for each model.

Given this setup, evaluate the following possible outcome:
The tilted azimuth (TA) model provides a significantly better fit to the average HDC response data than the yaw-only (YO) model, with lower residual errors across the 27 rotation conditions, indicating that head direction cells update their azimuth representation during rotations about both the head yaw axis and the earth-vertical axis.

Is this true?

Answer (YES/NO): NO